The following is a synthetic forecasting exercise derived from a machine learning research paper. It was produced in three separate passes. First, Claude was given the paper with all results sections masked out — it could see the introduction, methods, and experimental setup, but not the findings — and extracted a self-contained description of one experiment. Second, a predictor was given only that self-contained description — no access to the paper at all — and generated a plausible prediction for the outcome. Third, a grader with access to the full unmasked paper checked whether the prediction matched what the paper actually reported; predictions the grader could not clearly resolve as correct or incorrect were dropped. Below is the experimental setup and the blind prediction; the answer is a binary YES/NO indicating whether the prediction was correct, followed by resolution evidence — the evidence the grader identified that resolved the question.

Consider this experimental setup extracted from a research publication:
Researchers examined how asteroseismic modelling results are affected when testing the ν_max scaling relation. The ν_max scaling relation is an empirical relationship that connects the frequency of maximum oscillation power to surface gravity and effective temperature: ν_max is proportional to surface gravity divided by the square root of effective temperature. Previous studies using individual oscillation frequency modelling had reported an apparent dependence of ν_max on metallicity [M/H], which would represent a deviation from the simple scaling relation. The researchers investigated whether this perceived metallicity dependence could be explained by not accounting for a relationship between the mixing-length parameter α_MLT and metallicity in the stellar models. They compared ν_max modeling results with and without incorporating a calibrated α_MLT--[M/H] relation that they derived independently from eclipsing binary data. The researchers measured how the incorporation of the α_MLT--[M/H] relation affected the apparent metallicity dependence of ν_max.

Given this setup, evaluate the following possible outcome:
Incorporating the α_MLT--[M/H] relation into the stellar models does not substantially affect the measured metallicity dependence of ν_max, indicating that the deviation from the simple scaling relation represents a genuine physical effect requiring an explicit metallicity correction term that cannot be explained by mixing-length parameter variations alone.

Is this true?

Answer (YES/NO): NO